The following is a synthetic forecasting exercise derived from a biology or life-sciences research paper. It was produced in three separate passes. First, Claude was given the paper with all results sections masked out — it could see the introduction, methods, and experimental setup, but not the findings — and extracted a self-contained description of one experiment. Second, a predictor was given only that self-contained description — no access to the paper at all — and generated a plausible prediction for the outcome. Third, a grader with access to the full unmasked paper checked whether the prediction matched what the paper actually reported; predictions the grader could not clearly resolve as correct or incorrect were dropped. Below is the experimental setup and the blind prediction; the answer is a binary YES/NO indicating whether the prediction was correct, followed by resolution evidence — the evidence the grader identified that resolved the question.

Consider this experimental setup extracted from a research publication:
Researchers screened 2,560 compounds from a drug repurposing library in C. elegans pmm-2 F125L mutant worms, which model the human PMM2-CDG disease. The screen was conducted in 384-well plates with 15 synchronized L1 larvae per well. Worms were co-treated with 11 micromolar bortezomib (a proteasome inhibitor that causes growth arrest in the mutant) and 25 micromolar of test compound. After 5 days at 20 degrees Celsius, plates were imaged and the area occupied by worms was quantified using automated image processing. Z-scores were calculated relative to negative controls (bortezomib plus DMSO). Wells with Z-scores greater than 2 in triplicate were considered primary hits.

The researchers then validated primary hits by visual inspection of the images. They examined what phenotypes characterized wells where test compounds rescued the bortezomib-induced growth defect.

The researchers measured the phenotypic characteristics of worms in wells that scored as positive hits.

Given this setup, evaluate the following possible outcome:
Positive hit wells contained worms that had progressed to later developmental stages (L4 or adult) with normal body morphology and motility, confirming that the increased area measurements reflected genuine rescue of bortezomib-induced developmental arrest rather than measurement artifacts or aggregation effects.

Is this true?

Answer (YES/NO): NO